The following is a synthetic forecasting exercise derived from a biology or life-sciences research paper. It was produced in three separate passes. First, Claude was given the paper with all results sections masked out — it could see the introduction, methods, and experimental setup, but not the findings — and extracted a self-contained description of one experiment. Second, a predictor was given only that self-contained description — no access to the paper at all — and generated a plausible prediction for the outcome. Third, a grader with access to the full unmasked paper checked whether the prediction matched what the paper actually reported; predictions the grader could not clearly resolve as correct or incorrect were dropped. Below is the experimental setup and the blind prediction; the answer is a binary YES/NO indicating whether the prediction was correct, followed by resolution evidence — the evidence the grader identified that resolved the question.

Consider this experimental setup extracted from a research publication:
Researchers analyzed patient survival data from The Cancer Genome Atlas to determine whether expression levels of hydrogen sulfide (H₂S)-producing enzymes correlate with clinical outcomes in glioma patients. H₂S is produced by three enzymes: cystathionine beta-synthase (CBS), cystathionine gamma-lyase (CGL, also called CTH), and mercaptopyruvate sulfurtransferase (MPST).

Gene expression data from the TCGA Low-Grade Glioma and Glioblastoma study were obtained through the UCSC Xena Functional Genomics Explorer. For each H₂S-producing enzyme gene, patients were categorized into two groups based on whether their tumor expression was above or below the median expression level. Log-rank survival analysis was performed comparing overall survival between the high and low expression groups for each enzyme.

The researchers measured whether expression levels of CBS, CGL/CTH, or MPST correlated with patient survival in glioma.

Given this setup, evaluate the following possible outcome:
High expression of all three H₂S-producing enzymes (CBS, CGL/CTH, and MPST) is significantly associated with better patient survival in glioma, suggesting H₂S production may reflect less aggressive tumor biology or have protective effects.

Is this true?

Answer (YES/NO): NO